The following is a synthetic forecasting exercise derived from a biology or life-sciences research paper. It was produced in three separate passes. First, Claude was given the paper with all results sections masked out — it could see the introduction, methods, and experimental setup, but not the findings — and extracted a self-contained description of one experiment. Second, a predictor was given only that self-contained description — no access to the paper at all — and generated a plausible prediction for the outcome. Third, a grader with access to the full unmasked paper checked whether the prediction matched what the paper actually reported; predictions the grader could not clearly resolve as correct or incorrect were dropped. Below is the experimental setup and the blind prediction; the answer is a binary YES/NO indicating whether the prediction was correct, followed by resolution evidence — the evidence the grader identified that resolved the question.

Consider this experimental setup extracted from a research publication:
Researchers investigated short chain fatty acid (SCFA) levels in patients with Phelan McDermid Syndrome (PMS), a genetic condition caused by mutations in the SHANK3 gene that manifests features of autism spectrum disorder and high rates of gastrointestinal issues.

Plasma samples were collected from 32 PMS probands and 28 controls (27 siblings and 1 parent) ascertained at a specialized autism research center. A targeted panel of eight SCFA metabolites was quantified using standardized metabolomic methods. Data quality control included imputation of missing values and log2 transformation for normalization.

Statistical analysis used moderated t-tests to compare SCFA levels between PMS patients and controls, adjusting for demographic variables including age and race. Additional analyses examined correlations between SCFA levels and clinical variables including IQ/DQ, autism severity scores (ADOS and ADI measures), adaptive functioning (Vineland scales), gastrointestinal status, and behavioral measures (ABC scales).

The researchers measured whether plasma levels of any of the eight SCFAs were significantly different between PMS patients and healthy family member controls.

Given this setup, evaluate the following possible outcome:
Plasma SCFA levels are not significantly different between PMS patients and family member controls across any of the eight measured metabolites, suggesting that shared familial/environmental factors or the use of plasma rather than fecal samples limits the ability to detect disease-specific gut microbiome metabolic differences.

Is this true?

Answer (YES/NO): YES